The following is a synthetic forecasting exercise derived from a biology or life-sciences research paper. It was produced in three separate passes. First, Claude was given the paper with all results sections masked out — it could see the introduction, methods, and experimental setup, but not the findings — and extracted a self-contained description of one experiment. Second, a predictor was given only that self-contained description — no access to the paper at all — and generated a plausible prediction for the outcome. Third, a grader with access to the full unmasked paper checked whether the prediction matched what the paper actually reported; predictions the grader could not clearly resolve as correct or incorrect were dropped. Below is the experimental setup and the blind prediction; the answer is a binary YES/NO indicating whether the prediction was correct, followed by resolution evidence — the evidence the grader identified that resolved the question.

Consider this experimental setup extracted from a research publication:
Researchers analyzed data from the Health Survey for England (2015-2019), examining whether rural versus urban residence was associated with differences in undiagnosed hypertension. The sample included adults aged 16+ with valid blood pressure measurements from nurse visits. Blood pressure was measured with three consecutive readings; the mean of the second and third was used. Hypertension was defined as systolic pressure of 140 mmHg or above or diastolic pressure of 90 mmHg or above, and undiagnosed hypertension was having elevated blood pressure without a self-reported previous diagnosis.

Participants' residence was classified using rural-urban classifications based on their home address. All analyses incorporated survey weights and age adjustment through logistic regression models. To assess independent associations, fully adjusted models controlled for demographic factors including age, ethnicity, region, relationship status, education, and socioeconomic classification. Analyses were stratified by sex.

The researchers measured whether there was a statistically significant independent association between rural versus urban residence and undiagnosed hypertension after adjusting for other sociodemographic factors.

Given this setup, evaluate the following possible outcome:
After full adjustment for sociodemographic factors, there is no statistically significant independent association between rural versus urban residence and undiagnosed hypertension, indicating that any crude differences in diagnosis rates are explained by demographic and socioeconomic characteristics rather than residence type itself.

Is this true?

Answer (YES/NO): NO